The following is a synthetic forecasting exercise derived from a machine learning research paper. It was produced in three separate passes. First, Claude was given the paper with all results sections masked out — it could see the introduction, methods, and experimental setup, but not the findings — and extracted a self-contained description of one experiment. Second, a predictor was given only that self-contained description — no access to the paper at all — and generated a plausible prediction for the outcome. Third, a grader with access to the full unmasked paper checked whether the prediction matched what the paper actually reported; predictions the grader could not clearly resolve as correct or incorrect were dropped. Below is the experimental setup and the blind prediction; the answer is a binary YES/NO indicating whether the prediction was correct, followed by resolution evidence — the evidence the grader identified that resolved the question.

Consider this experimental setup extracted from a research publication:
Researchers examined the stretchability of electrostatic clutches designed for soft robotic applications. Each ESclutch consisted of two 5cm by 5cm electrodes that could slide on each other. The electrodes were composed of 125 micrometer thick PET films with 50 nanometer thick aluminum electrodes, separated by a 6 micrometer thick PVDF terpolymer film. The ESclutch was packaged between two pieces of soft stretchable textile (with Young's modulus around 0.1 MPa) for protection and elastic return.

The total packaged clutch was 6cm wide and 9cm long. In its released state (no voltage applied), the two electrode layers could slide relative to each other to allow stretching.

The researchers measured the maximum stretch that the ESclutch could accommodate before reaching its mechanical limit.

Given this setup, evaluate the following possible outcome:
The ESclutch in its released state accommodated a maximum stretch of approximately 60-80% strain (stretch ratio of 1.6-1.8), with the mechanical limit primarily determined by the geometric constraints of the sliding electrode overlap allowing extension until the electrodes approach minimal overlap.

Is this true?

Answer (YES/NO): NO